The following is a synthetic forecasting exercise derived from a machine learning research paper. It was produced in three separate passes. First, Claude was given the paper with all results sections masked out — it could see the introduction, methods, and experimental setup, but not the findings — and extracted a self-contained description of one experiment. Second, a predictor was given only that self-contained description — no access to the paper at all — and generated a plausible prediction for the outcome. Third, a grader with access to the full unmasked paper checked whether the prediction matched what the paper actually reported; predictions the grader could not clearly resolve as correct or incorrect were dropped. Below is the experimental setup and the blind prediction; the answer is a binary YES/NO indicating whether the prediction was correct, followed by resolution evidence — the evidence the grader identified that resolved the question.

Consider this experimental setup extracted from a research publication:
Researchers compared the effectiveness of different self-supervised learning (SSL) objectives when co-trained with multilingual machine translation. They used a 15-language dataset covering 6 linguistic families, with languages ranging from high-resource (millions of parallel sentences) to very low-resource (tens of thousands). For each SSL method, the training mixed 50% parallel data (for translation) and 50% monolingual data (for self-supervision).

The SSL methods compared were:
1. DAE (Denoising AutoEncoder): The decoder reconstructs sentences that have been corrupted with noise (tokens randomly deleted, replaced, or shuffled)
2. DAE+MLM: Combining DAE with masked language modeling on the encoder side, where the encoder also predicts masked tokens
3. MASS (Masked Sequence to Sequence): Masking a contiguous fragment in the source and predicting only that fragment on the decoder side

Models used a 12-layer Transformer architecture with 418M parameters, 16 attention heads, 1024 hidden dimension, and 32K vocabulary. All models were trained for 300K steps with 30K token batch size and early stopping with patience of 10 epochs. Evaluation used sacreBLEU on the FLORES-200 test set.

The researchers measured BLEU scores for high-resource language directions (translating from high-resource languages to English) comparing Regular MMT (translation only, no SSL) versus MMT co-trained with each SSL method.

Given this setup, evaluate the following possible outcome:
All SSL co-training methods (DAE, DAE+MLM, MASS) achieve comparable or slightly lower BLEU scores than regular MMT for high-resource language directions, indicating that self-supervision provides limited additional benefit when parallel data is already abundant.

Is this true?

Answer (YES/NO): YES